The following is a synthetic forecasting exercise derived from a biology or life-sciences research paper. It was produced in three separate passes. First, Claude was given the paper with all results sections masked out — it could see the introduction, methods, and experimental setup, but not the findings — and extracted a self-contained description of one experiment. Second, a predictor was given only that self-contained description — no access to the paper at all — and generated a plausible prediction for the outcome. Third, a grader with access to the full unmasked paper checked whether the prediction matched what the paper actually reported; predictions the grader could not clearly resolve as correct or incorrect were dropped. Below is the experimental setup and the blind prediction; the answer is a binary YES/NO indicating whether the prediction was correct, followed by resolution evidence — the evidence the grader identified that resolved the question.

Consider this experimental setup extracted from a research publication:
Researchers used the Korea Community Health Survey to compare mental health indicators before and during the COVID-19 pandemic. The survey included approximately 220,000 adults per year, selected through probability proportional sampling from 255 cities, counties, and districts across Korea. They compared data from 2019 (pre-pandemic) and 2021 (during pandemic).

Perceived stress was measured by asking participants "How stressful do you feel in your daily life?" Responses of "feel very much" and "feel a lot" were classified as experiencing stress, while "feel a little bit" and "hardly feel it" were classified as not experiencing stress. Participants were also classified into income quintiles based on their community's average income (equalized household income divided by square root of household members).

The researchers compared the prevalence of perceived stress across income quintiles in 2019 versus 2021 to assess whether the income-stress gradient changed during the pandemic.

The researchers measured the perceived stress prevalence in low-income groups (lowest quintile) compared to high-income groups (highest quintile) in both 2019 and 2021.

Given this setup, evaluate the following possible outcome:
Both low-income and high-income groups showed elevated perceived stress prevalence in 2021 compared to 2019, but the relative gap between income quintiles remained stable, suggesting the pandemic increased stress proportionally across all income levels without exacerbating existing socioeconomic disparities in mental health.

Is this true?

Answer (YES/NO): NO